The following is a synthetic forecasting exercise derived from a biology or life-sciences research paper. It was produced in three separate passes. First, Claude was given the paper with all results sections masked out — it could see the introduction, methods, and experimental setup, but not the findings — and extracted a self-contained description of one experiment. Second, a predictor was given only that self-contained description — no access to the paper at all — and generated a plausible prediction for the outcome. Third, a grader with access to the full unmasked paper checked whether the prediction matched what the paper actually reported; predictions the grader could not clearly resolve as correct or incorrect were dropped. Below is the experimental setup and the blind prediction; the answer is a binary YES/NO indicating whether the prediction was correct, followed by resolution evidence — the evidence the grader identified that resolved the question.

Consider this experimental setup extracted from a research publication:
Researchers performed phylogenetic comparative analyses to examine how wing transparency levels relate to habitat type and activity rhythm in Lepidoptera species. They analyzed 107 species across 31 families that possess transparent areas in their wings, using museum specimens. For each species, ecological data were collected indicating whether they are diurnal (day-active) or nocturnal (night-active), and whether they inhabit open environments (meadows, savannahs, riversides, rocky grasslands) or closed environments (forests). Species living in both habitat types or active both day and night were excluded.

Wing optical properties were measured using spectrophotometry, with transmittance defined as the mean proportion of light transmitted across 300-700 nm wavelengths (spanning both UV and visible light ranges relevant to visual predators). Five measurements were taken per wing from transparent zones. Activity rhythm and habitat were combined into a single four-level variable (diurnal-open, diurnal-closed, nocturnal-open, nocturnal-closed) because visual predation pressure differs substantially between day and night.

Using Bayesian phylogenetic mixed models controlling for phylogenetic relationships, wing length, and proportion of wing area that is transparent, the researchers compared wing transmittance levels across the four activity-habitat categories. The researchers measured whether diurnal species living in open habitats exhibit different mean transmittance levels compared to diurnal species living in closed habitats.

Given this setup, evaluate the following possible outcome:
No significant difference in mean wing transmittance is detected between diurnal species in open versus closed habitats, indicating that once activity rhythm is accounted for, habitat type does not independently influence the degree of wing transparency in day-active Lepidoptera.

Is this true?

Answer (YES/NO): NO